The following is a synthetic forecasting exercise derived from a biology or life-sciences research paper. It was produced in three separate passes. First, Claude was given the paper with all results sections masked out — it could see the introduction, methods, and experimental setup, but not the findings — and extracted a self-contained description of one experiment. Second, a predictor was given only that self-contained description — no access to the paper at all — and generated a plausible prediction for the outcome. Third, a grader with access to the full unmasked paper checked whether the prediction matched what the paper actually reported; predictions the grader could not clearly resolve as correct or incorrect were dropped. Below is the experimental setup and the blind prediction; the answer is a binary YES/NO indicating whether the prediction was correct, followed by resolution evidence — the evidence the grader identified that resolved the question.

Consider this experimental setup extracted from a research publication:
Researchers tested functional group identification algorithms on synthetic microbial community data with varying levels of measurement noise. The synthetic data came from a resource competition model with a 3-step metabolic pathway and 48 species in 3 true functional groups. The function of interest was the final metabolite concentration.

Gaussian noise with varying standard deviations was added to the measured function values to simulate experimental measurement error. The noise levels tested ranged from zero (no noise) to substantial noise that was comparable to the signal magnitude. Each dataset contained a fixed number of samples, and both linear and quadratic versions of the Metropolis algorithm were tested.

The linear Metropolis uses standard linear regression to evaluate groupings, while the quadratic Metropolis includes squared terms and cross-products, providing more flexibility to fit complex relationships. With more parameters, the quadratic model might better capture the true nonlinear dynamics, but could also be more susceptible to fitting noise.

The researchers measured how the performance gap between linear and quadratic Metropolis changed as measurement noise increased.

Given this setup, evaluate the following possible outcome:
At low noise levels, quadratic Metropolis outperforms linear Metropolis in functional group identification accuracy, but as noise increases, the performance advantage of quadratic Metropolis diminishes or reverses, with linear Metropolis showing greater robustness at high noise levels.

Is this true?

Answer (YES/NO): YES